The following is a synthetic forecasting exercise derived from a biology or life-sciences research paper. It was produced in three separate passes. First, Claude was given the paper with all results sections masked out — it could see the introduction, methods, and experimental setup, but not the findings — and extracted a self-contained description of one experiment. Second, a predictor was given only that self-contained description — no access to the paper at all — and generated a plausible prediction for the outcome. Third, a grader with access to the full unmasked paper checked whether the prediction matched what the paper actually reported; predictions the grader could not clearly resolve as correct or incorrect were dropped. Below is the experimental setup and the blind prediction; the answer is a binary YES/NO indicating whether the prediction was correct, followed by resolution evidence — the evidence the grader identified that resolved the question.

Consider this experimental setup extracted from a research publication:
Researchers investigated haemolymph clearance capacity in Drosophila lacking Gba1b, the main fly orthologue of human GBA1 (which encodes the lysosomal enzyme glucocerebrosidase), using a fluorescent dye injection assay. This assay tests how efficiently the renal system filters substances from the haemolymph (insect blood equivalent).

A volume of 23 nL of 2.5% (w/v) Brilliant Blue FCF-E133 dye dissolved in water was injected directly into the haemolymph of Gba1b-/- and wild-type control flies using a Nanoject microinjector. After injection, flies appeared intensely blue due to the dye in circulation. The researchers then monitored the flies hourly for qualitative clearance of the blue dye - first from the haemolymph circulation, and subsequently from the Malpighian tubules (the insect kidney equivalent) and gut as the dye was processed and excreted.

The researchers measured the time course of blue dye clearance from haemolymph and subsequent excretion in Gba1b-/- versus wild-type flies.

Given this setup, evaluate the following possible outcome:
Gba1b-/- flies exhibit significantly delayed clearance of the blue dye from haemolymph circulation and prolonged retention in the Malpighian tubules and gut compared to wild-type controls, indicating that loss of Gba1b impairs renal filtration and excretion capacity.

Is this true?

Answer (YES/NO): YES